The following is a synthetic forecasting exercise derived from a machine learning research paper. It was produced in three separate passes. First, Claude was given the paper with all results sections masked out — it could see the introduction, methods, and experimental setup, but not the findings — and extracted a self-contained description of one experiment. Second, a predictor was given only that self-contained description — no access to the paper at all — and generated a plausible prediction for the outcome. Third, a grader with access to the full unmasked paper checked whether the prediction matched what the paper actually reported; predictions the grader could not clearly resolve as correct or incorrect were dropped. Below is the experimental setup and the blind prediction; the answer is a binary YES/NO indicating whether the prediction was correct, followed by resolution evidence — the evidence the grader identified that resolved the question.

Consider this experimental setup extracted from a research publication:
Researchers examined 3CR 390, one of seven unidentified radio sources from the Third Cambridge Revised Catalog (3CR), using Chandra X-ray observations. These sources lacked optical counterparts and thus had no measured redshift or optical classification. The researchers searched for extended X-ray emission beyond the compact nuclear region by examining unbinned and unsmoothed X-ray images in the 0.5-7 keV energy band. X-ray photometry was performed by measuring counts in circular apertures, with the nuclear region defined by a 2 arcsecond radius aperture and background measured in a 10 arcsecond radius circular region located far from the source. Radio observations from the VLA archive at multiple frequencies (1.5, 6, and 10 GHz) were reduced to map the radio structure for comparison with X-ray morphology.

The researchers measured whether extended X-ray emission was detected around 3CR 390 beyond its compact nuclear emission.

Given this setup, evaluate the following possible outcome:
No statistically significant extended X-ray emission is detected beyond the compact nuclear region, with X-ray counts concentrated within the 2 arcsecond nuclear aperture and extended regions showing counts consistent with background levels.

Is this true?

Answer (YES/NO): NO